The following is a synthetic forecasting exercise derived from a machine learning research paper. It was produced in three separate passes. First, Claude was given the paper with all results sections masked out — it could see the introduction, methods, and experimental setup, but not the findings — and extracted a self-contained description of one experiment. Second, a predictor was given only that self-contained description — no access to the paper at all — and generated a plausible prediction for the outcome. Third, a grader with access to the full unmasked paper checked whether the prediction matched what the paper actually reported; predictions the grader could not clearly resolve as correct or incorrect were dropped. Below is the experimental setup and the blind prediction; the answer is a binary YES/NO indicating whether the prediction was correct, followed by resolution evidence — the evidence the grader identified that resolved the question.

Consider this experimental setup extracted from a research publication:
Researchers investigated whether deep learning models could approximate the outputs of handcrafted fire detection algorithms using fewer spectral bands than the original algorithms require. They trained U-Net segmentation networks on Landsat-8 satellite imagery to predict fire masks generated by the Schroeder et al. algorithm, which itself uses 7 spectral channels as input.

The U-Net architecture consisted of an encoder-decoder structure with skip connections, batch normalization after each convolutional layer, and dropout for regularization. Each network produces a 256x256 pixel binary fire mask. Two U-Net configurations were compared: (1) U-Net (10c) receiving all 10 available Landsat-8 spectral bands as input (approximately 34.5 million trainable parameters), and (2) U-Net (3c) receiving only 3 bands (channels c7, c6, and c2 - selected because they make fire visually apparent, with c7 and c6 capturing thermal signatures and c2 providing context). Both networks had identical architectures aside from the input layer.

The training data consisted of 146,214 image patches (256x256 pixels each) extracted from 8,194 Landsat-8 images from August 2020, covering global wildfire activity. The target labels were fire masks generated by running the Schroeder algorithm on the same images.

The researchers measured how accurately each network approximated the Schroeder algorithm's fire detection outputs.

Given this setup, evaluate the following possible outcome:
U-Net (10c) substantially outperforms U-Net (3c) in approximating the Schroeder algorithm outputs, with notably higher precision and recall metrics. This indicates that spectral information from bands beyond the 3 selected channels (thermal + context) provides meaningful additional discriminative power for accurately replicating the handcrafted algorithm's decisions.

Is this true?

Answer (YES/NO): NO